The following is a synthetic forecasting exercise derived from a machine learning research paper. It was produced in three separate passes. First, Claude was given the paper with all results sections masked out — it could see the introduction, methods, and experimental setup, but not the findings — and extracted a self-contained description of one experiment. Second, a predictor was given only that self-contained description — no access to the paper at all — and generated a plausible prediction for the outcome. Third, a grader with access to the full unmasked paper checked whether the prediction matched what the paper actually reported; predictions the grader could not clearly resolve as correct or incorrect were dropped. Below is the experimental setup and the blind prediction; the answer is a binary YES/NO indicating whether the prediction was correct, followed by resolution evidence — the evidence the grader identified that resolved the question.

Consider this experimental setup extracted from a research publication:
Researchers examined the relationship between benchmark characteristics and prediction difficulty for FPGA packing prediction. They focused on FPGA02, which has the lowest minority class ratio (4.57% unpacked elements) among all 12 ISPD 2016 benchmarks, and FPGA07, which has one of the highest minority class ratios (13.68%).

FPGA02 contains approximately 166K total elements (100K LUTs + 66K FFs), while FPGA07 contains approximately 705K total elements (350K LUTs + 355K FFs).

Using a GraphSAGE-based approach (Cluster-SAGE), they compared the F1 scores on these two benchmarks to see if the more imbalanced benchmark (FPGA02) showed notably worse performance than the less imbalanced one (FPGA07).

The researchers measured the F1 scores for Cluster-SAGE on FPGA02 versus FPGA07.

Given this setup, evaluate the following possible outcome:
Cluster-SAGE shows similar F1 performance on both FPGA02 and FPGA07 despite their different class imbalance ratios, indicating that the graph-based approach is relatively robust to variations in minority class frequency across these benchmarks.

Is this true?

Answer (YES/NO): YES